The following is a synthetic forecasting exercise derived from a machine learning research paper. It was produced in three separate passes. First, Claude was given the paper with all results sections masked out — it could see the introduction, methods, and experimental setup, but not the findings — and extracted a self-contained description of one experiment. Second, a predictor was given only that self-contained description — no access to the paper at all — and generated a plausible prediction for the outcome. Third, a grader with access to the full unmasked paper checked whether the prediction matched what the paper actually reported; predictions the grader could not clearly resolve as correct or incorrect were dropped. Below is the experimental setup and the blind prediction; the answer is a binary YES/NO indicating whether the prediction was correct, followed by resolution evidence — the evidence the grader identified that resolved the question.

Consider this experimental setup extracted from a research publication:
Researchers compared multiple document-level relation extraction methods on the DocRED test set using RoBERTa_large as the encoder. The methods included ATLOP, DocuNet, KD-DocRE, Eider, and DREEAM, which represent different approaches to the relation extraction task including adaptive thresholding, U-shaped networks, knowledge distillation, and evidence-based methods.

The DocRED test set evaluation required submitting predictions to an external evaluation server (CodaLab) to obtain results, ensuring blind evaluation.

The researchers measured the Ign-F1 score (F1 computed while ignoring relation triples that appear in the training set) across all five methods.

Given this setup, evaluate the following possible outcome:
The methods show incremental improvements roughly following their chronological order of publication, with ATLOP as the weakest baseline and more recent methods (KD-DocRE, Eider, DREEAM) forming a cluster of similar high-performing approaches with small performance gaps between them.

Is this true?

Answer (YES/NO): NO